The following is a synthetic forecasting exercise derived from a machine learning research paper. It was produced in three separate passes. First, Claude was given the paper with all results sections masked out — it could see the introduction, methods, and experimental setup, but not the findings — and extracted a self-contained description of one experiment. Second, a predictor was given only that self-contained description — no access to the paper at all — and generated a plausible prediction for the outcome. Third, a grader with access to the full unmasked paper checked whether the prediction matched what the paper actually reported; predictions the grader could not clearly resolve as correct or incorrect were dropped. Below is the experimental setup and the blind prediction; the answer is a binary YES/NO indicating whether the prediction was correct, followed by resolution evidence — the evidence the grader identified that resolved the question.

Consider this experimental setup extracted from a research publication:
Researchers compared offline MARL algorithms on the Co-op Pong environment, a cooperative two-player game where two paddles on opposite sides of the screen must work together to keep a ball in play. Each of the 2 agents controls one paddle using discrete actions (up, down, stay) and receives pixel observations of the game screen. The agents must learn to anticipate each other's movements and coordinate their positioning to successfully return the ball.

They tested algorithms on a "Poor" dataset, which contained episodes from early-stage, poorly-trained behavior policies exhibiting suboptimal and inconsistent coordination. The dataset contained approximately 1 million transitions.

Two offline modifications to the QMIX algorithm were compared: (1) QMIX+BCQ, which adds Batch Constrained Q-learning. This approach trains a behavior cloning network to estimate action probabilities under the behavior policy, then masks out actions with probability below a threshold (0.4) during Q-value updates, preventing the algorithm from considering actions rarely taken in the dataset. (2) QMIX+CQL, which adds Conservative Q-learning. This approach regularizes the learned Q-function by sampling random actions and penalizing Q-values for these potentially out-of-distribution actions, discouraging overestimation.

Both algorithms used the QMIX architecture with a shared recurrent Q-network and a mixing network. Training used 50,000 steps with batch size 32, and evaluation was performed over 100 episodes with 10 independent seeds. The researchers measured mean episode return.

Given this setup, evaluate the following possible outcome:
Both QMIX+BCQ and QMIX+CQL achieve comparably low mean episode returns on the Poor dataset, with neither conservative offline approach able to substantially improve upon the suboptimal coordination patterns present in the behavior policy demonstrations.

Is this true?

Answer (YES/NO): NO